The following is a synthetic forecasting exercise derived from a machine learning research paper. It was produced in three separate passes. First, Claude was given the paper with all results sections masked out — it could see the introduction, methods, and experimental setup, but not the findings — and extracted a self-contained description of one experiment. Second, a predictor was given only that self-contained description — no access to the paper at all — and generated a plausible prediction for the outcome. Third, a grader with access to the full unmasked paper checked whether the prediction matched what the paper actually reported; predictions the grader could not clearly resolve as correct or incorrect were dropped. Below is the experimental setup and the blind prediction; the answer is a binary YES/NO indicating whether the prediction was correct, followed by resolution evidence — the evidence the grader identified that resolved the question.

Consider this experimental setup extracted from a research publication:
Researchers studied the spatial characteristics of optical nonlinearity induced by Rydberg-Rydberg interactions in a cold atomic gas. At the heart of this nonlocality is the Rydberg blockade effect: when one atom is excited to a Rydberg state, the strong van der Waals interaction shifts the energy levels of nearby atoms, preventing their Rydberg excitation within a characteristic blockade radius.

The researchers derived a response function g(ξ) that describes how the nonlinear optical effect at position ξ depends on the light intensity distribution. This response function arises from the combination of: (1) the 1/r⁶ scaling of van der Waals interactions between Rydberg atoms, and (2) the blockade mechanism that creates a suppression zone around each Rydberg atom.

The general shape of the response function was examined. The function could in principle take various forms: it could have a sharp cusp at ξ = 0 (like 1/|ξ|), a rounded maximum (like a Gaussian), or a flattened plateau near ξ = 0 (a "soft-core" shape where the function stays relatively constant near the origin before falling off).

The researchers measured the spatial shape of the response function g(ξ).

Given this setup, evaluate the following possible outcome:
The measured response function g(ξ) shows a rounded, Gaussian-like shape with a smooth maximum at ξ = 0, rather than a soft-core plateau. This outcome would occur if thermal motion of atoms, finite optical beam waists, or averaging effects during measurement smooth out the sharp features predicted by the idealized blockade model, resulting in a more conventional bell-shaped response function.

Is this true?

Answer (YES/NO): NO